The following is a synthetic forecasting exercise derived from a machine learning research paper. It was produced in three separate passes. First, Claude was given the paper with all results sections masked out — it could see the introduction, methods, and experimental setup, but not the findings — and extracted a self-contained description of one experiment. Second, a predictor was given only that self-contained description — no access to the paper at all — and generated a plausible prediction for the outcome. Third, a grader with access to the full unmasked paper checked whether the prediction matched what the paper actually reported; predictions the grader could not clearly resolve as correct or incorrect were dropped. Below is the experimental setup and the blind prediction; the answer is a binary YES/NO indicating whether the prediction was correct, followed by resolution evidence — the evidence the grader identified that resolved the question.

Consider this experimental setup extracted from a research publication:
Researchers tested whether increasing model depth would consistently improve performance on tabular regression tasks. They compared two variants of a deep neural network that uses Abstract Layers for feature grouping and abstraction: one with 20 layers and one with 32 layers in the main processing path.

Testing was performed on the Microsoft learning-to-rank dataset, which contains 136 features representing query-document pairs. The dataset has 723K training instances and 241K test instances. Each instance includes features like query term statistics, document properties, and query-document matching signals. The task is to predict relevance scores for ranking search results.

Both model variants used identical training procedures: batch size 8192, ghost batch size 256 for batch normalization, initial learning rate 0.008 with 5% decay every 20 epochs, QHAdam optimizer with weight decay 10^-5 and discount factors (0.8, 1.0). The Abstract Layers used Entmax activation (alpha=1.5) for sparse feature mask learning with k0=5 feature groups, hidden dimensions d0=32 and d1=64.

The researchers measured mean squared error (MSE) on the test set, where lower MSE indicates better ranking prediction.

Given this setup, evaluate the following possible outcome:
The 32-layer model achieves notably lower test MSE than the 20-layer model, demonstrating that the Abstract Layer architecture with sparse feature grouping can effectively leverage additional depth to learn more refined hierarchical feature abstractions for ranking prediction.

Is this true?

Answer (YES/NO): NO